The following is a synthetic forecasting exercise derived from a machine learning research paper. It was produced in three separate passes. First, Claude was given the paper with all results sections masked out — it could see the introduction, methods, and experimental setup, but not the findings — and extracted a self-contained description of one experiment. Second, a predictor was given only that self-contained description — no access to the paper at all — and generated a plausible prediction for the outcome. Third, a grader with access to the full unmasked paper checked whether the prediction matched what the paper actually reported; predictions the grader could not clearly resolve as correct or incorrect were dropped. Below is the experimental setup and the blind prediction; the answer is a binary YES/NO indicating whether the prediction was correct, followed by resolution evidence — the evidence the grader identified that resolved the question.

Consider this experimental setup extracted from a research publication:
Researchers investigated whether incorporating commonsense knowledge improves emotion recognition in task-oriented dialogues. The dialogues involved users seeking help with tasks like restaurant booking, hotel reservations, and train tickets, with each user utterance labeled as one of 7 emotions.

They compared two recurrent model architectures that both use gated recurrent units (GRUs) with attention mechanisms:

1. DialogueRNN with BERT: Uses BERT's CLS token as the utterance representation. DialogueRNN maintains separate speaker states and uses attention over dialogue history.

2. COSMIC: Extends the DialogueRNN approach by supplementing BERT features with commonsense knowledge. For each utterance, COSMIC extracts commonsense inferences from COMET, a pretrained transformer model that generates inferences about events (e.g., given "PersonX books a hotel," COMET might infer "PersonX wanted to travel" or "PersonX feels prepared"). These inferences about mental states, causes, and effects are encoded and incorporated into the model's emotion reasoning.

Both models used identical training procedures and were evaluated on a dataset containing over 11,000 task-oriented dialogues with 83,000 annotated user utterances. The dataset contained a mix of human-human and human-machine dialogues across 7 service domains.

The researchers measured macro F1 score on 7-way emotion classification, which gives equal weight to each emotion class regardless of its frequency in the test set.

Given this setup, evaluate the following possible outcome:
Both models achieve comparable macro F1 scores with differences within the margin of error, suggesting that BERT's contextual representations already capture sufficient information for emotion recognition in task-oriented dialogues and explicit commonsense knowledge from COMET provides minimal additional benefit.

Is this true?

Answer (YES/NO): NO